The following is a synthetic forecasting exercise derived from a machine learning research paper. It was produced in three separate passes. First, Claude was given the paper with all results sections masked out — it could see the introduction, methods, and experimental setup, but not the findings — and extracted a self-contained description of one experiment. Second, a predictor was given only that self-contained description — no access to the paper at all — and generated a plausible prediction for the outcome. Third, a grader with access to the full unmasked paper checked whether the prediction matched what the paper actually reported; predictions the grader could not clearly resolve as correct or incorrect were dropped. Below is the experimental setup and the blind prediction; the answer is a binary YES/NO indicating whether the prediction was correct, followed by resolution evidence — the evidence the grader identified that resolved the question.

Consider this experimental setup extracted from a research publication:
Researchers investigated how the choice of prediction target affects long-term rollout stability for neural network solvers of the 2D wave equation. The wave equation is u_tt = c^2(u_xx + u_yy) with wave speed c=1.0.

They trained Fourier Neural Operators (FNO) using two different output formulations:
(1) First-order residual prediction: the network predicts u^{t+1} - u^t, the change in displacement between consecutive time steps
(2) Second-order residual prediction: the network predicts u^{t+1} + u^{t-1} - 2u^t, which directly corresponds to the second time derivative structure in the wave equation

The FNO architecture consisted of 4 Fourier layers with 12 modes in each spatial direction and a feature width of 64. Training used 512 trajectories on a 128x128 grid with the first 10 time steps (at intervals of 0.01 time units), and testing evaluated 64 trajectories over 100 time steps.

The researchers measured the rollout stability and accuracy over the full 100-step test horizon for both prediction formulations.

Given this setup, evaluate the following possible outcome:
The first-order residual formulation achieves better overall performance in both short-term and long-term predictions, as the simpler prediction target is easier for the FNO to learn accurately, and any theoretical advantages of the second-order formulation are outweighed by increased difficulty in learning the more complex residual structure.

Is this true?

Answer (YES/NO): NO